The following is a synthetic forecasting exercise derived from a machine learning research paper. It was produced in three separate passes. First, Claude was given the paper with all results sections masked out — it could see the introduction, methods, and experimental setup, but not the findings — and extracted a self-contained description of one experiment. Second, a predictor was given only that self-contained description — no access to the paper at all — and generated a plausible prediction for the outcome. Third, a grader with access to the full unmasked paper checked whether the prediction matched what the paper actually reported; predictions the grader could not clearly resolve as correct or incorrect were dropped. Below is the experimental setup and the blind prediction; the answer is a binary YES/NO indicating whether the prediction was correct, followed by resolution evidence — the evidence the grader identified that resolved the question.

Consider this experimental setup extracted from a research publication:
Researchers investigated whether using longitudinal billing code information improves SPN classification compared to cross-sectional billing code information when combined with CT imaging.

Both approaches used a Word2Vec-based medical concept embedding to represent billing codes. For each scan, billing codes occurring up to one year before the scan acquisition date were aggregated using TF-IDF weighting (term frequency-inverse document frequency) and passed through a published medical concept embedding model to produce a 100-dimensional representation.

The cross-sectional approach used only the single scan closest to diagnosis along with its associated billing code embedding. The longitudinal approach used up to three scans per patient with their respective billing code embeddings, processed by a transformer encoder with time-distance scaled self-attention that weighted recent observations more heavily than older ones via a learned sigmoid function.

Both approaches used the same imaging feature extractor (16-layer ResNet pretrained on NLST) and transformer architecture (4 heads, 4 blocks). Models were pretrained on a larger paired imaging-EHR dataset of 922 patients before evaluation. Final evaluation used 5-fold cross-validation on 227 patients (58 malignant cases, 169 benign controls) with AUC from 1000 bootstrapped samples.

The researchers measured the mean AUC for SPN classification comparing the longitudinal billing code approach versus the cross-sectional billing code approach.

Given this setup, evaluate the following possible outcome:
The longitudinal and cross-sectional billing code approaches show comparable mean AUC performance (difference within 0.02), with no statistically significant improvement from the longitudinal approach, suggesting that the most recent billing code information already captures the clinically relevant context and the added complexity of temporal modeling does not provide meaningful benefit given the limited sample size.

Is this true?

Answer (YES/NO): NO